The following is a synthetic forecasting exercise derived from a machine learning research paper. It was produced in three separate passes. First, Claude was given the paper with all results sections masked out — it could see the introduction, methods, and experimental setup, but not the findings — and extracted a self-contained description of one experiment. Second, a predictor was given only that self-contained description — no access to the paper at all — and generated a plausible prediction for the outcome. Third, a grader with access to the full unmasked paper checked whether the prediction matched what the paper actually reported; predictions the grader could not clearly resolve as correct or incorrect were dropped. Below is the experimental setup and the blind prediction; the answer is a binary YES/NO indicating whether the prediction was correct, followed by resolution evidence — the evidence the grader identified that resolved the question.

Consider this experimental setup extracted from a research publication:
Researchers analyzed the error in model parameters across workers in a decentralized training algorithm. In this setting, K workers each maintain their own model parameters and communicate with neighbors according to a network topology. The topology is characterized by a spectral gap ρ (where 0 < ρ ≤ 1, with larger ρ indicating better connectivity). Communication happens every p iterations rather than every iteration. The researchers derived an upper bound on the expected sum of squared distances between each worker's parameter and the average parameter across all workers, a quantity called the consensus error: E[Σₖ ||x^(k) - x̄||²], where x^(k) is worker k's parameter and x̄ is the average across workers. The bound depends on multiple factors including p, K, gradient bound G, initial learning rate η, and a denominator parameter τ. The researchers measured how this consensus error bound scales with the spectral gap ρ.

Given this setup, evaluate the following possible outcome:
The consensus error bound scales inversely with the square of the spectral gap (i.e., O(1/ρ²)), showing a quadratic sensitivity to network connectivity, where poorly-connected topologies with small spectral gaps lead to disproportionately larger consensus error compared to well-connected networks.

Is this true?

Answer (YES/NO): YES